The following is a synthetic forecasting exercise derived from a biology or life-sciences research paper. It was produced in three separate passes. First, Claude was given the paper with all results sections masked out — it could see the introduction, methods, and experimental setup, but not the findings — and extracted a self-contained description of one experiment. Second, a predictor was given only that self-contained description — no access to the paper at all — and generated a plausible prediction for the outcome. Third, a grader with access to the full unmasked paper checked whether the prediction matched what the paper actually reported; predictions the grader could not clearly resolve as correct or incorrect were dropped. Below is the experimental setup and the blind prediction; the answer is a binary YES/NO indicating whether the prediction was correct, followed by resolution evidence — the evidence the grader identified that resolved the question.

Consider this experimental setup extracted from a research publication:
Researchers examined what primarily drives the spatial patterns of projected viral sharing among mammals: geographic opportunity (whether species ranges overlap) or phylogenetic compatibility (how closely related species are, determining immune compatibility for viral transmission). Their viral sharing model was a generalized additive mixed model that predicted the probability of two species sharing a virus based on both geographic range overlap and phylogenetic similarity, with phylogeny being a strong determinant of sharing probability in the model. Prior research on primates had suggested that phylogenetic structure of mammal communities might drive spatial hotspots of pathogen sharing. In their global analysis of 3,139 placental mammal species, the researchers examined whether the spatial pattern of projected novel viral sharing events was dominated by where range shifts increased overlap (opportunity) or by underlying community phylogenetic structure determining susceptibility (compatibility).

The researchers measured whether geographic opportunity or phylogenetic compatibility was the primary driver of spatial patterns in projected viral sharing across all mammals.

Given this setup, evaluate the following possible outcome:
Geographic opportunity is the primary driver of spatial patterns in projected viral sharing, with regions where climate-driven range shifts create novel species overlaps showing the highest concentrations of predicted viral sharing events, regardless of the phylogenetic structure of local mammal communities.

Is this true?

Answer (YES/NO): YES